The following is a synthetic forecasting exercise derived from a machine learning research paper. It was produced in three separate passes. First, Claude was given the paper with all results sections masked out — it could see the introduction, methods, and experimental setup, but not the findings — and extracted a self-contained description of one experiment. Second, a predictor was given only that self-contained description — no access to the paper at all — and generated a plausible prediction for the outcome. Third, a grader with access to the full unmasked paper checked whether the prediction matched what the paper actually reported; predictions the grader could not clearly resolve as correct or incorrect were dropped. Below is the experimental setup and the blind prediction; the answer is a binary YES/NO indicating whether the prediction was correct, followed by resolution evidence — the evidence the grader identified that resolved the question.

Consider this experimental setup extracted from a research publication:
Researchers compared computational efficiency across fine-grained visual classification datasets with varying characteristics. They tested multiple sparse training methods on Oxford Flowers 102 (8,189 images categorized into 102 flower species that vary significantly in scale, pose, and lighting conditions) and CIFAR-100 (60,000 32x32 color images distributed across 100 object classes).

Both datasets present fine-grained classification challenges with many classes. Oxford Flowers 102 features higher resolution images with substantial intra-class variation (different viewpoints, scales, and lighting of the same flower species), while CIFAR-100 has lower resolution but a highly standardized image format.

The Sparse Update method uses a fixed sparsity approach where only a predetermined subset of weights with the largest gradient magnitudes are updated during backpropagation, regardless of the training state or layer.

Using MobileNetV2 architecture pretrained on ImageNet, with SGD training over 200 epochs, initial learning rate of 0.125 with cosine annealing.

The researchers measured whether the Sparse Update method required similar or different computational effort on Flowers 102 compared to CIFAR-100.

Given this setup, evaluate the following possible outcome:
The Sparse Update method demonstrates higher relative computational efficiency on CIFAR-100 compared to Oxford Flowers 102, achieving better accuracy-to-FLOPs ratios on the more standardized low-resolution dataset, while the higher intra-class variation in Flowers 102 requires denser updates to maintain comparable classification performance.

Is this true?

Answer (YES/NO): NO